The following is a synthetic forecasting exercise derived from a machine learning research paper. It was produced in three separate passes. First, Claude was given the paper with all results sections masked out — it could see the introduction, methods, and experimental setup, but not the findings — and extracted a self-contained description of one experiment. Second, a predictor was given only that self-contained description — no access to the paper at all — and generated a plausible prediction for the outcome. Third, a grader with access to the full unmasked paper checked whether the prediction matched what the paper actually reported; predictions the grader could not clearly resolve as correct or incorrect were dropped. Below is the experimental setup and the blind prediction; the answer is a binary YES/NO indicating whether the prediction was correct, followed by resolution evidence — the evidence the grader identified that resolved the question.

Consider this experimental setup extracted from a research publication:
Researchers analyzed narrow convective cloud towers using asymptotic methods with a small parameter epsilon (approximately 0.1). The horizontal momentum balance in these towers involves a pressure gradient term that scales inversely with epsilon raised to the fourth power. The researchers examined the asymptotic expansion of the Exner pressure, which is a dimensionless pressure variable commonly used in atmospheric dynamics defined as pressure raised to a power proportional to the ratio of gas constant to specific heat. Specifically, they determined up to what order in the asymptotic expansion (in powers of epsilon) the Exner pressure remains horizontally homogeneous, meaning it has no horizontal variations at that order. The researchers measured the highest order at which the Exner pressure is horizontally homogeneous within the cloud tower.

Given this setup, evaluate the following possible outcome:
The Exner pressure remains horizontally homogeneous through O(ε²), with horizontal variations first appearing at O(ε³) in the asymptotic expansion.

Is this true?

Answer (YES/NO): NO